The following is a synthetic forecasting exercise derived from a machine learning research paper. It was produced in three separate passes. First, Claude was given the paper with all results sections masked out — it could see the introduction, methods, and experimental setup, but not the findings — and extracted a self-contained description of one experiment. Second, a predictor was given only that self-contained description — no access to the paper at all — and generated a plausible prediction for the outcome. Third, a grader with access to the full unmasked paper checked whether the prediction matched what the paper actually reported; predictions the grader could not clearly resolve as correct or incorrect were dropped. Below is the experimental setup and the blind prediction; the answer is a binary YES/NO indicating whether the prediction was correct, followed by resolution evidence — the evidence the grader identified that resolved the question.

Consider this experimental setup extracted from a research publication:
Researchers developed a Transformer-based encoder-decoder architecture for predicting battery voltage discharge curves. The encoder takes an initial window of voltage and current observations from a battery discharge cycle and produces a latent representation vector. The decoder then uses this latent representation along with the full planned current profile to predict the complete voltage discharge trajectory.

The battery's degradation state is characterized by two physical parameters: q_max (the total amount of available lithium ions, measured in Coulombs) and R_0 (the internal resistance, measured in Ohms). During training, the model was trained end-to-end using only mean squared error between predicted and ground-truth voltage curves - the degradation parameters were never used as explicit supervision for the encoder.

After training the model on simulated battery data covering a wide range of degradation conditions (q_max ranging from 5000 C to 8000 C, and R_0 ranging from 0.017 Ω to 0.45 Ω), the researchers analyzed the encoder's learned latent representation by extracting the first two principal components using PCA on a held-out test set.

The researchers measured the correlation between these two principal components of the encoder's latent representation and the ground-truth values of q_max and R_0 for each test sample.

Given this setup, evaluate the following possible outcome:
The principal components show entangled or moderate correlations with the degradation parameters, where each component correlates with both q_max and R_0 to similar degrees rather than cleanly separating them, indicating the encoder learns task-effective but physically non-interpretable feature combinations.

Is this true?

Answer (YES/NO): NO